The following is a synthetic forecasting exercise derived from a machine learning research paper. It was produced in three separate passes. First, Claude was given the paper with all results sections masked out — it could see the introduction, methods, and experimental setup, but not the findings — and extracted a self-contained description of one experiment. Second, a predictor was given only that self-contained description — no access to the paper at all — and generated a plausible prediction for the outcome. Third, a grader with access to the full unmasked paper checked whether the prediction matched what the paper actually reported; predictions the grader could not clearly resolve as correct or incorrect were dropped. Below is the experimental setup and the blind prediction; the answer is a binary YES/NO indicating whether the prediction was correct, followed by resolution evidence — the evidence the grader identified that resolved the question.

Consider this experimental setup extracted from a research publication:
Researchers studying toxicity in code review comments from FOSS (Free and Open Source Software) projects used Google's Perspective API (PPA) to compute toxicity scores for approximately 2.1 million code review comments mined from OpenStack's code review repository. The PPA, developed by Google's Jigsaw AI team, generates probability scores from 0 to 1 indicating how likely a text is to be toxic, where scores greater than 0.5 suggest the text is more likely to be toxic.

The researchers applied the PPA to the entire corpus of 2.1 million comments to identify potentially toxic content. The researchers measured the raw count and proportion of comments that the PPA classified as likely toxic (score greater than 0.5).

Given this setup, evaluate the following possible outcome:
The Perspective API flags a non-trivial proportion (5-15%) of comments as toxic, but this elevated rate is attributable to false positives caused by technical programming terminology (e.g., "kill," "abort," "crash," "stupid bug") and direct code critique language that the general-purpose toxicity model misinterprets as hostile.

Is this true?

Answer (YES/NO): NO